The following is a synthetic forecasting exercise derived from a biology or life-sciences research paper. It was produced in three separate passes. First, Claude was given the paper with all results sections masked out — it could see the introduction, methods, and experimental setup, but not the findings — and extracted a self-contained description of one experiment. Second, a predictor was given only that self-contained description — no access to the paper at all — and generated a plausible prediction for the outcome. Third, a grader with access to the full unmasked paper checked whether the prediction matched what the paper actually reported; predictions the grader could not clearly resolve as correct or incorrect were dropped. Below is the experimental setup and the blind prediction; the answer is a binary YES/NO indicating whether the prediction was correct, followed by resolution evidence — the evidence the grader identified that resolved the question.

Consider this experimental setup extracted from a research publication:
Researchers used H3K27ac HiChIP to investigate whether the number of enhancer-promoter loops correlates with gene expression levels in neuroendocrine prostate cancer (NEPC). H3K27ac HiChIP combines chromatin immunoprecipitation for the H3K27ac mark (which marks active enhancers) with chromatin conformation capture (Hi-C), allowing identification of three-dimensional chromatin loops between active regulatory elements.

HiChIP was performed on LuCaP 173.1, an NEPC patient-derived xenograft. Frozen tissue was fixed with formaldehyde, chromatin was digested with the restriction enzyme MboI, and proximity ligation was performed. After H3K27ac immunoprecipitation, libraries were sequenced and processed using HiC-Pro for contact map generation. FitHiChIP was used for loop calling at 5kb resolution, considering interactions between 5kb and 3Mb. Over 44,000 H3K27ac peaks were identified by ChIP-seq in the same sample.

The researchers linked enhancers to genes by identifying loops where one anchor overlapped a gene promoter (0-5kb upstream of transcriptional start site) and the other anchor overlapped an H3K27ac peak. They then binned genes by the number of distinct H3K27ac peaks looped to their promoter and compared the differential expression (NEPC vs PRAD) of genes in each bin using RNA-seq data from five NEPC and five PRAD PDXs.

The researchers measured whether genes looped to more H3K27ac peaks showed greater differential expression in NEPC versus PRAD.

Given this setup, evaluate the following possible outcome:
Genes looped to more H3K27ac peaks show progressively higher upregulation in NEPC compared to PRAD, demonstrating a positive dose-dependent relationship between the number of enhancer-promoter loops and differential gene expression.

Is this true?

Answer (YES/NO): YES